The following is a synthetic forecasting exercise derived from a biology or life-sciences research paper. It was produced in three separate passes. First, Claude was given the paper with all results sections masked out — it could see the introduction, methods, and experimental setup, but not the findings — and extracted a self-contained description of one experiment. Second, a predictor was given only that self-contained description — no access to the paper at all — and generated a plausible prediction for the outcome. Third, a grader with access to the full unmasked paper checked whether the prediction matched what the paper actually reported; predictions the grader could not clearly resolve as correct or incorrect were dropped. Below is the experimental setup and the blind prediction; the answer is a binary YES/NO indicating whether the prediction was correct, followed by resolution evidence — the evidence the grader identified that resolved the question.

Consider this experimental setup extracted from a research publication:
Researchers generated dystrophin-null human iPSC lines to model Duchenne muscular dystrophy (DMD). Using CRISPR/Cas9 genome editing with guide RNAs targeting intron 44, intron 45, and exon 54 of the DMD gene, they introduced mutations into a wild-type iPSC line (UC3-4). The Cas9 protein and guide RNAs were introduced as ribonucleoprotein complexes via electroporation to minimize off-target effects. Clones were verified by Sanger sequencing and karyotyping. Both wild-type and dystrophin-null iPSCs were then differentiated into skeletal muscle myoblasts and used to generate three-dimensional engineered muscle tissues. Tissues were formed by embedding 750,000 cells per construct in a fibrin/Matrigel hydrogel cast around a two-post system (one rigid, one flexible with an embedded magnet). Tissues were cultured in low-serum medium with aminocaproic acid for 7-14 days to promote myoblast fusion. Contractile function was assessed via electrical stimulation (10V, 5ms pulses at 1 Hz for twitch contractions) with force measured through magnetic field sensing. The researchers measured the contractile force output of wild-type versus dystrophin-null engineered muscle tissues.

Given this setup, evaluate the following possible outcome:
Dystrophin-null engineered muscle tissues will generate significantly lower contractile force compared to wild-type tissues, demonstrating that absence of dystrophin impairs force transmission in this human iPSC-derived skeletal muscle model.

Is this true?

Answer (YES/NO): YES